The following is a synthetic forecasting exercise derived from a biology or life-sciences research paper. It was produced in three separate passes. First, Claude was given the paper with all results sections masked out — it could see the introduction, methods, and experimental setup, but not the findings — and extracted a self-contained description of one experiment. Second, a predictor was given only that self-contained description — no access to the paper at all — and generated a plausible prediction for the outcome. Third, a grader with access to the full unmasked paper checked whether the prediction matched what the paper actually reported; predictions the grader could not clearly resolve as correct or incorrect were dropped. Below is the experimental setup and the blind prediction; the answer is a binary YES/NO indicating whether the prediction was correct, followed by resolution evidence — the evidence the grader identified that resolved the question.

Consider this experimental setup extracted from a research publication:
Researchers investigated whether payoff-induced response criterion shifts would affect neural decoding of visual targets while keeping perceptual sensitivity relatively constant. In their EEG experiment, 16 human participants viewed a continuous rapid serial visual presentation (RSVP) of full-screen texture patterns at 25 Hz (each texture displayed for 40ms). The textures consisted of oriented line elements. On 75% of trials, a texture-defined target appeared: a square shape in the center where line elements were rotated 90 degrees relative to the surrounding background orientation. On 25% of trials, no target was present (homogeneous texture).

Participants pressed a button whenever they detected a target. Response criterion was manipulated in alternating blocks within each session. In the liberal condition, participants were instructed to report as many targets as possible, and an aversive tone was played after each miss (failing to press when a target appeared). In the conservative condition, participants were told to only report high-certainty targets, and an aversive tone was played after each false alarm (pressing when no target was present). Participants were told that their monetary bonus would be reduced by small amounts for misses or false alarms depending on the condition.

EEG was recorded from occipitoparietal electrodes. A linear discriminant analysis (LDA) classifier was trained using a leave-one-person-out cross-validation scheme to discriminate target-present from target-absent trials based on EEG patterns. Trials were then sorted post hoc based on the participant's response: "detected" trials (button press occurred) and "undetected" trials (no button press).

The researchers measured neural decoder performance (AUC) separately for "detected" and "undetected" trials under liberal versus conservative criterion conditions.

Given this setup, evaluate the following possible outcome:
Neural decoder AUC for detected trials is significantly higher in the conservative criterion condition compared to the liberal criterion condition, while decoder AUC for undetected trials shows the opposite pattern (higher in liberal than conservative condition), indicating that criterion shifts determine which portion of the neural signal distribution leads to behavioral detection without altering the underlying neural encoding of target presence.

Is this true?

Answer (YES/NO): NO